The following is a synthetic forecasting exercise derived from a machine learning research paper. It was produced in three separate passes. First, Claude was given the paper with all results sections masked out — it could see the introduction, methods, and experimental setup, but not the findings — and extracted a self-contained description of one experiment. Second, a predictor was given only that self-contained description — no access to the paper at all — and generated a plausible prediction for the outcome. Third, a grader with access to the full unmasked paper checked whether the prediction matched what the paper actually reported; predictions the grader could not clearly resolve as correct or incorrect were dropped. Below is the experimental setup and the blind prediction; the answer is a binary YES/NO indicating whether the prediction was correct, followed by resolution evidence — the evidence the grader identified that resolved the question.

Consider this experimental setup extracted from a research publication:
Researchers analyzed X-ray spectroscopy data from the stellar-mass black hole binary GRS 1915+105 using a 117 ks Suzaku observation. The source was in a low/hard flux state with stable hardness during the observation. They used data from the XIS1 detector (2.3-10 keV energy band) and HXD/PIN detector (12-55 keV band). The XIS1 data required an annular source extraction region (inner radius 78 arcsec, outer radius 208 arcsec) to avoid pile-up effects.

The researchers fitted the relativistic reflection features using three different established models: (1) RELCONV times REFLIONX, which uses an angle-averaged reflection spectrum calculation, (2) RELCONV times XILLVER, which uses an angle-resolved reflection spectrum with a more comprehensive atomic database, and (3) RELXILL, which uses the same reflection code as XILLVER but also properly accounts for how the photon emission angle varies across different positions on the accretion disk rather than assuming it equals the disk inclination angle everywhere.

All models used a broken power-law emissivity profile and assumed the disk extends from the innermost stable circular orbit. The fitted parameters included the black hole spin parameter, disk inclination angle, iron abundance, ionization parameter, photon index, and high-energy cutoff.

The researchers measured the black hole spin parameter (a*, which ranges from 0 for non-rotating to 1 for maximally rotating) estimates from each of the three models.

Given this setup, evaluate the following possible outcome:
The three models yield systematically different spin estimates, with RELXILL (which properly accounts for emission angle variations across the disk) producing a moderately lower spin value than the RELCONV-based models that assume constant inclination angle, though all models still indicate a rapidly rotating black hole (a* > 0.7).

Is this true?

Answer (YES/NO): NO